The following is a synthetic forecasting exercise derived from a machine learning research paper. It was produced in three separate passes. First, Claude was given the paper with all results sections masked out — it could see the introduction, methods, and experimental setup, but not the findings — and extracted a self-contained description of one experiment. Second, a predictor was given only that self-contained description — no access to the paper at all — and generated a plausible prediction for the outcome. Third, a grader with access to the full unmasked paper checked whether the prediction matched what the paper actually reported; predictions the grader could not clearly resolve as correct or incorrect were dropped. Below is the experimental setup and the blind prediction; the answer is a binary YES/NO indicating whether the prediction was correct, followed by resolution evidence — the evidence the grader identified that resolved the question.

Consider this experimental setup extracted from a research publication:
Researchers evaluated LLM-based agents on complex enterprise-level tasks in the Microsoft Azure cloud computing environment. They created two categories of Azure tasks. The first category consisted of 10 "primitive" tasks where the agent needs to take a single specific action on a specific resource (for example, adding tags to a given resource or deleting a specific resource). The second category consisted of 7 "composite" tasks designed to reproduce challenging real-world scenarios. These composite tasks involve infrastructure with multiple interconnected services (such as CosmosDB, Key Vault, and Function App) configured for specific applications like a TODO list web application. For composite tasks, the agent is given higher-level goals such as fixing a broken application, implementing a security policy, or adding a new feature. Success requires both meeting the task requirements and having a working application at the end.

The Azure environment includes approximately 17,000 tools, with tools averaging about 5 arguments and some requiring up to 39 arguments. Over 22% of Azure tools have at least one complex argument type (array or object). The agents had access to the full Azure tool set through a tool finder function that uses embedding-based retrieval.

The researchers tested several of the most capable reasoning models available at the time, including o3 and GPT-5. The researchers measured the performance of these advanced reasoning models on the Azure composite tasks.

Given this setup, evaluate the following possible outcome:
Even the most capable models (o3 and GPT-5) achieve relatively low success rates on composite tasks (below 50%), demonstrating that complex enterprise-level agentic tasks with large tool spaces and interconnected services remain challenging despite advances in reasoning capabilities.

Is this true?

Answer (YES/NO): YES